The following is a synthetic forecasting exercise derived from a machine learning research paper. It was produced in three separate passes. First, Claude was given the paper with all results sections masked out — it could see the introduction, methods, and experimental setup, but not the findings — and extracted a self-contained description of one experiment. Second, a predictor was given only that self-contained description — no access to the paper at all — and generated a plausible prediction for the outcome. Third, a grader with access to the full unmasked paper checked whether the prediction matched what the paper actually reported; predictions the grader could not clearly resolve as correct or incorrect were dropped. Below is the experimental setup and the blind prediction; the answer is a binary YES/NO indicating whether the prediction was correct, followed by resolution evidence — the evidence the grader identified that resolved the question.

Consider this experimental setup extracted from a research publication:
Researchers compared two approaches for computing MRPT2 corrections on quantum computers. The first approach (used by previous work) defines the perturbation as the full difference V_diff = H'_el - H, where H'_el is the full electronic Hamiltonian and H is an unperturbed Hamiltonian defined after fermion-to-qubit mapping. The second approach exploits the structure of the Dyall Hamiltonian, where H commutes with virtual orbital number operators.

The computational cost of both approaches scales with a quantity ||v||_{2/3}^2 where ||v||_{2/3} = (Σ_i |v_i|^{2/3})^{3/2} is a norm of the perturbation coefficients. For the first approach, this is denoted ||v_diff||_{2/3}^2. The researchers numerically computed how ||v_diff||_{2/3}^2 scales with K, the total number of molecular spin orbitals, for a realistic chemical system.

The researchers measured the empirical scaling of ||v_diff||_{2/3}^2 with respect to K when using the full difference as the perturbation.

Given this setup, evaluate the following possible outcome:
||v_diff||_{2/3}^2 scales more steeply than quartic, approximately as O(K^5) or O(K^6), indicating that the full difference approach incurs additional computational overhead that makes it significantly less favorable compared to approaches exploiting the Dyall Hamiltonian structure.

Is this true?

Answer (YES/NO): YES